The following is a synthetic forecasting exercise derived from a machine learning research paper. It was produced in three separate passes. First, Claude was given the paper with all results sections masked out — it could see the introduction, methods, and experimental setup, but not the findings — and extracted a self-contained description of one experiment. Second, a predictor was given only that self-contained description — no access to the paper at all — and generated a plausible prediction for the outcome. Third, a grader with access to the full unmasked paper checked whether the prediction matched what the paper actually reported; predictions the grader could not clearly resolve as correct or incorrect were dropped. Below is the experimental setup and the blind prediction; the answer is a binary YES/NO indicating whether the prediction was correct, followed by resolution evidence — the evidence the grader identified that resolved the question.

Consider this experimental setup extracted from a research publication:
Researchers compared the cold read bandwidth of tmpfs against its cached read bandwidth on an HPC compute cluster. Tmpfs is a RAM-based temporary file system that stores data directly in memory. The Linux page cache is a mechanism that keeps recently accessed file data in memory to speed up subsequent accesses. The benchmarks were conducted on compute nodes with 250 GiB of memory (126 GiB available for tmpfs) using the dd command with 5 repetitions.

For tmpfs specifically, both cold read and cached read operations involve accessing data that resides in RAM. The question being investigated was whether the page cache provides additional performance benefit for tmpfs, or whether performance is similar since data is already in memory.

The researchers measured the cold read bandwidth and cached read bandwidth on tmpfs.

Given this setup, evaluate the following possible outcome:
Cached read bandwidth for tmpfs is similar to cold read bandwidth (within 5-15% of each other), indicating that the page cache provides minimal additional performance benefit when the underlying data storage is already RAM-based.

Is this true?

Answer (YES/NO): YES